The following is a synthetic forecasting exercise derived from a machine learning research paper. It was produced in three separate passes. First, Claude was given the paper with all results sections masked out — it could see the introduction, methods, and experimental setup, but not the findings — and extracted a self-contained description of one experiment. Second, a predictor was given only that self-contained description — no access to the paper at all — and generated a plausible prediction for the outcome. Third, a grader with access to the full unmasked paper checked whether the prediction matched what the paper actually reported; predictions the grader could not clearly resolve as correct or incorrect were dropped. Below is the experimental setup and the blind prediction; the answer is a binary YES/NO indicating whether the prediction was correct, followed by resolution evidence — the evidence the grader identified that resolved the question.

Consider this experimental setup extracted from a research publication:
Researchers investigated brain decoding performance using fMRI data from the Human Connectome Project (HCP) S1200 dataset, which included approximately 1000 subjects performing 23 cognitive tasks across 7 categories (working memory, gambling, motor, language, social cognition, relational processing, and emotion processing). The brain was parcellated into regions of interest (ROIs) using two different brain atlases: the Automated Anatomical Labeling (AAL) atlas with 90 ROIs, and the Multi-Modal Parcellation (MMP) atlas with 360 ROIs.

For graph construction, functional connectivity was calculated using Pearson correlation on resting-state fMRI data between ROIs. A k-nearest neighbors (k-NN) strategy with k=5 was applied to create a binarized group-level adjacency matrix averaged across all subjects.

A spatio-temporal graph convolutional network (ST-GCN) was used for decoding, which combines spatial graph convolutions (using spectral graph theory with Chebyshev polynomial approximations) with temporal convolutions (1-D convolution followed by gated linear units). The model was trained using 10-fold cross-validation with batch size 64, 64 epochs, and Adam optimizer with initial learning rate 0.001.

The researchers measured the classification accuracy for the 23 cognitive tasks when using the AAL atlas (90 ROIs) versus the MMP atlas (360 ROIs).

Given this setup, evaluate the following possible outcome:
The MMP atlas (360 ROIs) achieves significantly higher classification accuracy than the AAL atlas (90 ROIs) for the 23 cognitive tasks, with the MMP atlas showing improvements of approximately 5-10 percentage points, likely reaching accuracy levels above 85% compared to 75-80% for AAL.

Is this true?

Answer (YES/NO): NO